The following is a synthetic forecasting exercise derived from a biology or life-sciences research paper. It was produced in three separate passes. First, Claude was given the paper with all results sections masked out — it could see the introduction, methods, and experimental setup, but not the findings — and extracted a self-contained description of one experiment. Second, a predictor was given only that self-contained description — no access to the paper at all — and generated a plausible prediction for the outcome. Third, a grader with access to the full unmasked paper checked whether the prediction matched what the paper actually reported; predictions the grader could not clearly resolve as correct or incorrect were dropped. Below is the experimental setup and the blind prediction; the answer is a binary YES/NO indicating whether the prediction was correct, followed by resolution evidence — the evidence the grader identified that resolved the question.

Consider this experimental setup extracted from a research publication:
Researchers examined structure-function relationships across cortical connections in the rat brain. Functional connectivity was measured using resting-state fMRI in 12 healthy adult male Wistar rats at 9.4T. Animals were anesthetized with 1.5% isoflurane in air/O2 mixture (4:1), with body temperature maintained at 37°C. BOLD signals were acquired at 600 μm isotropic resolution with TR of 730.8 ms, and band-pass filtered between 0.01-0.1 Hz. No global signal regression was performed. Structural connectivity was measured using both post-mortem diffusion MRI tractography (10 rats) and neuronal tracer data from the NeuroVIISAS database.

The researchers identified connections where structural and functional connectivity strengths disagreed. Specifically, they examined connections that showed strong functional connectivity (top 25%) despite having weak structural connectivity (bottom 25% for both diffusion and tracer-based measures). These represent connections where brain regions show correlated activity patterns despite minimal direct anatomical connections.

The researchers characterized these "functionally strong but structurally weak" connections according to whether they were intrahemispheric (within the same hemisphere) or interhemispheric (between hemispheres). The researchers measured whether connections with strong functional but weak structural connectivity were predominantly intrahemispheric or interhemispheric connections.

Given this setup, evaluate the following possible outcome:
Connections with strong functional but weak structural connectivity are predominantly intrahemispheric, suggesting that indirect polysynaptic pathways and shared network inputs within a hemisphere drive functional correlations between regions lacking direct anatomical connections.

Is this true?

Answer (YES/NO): YES